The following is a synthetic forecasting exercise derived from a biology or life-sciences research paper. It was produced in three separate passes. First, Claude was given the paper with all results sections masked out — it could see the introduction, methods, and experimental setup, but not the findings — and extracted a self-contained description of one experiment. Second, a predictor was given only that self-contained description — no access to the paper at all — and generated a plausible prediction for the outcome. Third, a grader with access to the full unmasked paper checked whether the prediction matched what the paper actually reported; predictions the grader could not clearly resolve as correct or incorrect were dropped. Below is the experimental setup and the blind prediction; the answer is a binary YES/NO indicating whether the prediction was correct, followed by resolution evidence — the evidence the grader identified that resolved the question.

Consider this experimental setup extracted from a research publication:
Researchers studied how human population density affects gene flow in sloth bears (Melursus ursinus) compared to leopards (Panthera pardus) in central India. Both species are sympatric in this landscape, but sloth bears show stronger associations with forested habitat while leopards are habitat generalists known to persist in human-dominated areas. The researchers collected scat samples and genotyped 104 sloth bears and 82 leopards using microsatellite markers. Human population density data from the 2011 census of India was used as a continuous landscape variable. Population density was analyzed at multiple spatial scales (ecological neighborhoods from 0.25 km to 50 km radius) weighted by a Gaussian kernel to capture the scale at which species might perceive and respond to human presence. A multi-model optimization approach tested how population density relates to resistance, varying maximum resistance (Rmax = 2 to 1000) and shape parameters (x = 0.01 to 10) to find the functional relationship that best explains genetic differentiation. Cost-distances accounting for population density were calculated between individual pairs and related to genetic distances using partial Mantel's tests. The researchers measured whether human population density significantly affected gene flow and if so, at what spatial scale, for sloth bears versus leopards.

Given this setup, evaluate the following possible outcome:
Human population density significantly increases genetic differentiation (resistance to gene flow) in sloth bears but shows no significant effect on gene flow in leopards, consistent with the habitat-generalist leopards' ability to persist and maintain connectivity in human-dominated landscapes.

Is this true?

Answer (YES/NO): YES